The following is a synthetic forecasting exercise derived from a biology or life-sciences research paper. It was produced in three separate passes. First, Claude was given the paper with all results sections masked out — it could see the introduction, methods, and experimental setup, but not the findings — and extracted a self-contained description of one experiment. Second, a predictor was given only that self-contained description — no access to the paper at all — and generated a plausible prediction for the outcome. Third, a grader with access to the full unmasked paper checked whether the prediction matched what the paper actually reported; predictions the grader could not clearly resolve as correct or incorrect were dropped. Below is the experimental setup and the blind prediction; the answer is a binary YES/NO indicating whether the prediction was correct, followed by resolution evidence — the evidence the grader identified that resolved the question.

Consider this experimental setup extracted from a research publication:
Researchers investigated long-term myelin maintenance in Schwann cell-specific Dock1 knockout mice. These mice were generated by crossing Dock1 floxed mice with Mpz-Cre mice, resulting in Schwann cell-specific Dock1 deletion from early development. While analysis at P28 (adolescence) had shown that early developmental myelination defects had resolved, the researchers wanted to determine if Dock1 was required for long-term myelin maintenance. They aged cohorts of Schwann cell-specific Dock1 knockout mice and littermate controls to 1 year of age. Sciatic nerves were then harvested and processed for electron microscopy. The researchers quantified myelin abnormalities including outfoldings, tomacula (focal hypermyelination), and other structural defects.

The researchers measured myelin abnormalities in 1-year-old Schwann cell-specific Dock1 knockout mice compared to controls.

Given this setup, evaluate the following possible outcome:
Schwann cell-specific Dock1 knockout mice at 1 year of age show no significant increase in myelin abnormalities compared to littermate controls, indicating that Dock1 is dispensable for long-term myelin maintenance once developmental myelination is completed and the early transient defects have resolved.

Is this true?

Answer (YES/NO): NO